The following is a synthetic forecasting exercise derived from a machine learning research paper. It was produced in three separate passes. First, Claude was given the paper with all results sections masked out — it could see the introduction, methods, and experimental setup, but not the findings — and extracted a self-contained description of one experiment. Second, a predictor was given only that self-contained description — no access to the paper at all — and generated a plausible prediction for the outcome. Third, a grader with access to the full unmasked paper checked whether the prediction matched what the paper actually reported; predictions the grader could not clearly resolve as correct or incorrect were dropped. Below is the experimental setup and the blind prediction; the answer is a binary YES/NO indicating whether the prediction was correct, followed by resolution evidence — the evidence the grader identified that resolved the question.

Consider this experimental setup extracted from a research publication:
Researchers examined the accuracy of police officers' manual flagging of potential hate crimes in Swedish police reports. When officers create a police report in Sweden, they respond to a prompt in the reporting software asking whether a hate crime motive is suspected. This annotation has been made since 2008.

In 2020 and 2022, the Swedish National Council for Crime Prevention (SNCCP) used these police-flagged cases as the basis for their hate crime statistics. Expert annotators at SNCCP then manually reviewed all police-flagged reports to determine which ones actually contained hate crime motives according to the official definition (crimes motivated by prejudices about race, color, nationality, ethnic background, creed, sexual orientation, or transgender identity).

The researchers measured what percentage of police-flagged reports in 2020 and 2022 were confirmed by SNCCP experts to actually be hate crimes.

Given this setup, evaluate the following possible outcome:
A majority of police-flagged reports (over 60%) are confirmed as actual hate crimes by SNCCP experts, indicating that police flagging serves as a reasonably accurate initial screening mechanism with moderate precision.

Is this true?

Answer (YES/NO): NO